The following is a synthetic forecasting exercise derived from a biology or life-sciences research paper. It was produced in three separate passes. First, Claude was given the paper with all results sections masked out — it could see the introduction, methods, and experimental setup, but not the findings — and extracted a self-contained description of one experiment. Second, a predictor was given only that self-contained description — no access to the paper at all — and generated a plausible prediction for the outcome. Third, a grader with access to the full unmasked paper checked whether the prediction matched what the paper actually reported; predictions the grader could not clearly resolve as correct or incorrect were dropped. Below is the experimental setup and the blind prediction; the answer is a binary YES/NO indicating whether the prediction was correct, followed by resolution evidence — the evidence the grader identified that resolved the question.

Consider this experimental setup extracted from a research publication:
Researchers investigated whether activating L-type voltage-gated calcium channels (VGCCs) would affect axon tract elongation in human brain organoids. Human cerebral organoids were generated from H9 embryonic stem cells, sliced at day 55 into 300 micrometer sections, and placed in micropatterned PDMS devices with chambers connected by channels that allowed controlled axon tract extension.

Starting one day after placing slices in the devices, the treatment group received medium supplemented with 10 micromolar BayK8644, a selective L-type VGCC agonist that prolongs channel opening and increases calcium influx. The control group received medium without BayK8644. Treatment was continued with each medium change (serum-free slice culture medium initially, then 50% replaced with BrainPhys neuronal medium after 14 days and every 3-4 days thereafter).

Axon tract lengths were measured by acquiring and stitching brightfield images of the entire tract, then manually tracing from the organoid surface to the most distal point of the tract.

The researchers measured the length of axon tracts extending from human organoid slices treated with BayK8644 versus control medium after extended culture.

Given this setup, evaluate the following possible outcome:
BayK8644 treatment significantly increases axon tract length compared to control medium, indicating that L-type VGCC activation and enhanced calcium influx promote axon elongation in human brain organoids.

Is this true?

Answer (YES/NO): NO